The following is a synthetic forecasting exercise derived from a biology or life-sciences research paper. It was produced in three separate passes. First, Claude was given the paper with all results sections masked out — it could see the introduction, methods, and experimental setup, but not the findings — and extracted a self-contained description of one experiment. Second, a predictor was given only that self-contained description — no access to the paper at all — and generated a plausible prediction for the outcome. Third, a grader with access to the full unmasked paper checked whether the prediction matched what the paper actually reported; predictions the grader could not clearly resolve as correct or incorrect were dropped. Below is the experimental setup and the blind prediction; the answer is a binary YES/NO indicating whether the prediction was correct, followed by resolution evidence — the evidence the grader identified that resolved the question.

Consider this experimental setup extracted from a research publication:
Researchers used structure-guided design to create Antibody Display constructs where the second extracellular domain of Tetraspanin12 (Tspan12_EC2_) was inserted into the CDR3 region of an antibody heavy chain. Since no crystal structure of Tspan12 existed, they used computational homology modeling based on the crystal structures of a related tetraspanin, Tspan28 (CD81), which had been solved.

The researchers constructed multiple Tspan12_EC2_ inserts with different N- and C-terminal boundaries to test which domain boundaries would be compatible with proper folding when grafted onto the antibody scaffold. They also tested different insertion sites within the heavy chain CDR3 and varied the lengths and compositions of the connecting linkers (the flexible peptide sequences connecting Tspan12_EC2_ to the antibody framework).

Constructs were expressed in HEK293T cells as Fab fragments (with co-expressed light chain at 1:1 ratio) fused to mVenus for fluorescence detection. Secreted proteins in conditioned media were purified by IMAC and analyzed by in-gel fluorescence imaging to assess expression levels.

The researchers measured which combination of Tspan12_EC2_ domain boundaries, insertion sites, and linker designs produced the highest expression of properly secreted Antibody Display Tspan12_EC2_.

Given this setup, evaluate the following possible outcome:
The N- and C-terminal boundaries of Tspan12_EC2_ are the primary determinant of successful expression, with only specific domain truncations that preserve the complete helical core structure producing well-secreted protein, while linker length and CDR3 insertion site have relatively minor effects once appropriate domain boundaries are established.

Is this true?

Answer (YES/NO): NO